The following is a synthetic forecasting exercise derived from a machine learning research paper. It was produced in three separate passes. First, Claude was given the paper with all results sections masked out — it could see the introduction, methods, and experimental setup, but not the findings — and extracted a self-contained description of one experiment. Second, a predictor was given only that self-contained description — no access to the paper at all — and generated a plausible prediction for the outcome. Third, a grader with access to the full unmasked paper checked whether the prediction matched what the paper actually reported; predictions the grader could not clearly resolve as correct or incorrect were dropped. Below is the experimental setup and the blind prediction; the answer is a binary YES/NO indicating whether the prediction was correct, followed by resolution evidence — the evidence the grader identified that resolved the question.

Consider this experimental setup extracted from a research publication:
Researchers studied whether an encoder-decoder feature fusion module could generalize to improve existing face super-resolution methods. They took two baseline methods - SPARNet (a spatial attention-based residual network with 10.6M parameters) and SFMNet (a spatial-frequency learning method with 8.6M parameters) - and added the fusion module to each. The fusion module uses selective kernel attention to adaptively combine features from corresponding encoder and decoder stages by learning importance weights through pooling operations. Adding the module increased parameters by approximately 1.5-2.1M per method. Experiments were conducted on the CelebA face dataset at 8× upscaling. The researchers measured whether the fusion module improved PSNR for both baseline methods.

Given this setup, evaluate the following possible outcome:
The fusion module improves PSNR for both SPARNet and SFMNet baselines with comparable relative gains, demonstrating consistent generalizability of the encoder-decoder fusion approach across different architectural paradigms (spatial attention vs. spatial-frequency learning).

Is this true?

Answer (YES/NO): YES